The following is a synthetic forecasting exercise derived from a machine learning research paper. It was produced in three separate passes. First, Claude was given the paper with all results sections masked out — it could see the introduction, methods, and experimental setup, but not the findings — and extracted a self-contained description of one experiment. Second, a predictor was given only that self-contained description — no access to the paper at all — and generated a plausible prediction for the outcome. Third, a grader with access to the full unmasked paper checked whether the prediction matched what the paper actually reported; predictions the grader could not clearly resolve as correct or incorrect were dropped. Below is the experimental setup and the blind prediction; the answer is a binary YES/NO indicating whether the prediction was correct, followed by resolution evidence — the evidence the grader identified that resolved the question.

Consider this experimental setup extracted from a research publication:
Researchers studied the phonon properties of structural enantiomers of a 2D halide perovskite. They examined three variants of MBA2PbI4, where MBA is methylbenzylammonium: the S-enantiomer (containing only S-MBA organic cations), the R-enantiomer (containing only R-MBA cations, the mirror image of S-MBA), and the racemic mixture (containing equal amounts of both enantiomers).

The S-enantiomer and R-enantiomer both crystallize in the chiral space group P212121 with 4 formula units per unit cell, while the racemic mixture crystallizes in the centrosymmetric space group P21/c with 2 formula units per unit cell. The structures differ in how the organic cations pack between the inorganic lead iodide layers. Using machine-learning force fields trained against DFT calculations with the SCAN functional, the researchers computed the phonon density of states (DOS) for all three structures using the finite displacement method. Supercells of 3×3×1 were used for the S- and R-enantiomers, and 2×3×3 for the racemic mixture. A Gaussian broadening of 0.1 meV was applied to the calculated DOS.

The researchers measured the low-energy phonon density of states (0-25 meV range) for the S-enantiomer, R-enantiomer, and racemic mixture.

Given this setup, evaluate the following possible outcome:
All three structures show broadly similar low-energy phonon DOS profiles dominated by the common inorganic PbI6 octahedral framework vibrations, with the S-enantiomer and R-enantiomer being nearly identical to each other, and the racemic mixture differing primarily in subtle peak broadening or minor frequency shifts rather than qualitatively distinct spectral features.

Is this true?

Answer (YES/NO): YES